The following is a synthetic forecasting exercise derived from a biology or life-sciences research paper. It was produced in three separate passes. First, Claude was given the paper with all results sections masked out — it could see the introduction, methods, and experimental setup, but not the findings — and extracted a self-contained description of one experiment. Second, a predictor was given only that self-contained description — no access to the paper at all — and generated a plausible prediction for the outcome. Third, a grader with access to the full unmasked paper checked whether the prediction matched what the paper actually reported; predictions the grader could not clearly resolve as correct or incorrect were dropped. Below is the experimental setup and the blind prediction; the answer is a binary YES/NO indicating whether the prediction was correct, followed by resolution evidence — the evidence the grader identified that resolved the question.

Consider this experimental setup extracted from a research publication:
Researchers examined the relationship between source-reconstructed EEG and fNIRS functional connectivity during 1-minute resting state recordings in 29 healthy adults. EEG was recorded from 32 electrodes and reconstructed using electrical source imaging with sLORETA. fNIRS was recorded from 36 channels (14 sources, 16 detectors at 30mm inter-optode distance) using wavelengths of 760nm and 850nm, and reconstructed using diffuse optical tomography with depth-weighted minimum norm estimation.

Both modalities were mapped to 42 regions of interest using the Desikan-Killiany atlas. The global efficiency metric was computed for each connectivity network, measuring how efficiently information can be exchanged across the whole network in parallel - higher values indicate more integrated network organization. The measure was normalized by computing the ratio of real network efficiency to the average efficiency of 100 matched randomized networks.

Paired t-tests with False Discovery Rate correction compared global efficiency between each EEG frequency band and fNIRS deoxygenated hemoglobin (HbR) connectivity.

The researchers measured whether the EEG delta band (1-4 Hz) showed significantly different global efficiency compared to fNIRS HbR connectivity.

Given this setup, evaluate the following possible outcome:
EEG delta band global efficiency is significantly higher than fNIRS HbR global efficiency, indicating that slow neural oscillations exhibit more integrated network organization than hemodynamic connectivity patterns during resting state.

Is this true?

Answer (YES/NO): YES